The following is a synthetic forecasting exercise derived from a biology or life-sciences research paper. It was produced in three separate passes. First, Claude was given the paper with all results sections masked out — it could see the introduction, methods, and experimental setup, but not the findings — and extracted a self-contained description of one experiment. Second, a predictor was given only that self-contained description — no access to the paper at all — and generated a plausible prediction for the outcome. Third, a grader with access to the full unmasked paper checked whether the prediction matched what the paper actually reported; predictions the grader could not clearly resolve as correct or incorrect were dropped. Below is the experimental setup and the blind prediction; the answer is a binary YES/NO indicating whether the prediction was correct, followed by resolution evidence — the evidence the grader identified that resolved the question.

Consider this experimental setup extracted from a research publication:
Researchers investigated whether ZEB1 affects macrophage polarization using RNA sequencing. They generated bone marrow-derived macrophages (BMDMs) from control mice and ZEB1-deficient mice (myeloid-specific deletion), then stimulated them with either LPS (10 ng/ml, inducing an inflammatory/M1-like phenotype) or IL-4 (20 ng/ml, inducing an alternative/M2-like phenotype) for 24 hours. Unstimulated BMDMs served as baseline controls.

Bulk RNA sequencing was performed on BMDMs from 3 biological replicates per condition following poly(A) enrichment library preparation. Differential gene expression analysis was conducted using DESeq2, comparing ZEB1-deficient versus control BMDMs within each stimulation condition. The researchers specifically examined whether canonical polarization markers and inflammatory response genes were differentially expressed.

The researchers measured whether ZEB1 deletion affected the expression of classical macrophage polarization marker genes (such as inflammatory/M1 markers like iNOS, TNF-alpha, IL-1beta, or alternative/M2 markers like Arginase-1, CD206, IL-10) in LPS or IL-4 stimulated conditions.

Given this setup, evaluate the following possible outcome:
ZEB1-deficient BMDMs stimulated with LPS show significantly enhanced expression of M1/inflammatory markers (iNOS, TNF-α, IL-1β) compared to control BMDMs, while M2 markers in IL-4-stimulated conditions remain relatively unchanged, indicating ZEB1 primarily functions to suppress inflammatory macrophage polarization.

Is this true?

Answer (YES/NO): NO